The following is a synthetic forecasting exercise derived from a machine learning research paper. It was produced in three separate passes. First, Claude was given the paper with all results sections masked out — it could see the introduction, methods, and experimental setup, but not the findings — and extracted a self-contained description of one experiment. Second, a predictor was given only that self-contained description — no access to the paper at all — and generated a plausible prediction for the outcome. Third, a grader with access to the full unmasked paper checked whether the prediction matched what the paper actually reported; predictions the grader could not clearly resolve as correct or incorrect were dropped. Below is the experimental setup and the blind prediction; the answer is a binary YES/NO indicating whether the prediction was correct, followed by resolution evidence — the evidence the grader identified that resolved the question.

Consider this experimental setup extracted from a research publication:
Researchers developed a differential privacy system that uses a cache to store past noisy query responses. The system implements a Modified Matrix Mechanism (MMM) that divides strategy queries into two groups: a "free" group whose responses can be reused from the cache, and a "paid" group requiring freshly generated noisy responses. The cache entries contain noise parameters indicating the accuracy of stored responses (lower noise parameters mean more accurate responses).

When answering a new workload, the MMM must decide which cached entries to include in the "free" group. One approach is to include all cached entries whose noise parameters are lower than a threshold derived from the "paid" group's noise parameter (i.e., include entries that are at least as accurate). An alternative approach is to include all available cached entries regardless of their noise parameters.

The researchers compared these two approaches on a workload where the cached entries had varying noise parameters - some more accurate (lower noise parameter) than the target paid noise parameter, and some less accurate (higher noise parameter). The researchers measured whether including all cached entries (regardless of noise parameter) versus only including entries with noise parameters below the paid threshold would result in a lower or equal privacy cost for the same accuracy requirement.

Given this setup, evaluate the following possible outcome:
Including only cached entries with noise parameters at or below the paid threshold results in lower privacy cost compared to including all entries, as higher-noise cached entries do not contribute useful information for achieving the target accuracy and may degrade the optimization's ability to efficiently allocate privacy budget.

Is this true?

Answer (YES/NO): YES